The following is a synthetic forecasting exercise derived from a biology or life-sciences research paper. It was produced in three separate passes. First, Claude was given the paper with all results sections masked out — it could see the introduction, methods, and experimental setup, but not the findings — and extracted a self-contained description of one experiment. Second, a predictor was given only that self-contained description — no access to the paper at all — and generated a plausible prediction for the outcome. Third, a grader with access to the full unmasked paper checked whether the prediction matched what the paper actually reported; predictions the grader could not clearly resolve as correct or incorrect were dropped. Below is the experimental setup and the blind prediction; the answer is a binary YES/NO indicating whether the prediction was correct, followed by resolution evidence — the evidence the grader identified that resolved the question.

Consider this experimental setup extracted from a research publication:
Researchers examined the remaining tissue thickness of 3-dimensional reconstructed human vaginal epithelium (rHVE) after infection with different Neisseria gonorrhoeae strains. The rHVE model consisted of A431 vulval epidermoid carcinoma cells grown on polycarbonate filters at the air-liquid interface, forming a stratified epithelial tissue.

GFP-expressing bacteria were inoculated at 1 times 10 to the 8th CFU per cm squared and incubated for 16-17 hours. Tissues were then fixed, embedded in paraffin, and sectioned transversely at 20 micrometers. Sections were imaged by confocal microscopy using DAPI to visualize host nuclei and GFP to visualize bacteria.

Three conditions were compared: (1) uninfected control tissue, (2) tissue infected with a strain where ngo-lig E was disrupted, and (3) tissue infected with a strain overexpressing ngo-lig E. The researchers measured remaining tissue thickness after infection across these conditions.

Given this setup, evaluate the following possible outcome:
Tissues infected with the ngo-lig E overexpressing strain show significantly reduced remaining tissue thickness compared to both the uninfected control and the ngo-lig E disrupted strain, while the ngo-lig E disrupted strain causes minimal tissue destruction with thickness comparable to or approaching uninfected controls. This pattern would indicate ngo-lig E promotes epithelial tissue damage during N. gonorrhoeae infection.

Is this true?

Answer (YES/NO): YES